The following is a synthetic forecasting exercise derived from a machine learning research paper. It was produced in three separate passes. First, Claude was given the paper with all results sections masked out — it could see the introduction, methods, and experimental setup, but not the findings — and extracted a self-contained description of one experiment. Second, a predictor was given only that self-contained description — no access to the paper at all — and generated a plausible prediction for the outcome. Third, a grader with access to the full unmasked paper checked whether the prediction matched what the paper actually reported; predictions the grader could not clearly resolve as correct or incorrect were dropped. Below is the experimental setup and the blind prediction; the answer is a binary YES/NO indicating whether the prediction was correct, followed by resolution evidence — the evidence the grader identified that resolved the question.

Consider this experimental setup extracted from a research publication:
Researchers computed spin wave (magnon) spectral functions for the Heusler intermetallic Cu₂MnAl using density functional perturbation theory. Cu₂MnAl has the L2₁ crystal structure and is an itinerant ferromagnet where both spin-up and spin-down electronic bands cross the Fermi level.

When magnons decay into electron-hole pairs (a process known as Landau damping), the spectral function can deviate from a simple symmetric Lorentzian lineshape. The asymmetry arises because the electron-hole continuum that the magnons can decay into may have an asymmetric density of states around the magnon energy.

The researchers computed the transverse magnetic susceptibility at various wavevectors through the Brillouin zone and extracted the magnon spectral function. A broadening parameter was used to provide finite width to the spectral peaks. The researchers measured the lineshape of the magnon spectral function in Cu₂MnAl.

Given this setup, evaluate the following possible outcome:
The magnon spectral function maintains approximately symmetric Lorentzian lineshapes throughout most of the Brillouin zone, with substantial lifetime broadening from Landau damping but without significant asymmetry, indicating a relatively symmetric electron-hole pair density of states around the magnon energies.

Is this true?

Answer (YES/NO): NO